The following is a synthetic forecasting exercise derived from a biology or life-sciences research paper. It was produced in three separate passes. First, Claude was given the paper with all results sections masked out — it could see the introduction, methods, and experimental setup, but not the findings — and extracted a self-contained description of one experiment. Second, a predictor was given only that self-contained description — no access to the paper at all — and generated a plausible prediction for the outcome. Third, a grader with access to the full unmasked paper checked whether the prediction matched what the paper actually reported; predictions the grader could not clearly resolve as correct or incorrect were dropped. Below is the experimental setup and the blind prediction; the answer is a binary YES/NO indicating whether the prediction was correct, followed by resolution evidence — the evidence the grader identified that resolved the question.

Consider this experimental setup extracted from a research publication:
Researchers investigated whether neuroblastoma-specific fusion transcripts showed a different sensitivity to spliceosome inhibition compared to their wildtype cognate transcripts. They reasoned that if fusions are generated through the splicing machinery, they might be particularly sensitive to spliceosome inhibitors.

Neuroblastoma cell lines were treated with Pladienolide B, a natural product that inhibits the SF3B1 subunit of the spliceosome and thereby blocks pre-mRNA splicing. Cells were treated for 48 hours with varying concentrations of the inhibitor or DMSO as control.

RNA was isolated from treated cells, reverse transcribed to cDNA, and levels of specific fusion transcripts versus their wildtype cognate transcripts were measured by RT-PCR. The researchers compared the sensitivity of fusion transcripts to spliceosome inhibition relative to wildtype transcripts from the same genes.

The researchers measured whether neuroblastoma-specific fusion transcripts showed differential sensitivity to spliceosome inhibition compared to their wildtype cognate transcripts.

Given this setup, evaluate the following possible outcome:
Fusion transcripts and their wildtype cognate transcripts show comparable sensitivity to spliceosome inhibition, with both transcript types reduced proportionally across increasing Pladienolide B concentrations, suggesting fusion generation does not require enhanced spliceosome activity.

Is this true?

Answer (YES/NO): NO